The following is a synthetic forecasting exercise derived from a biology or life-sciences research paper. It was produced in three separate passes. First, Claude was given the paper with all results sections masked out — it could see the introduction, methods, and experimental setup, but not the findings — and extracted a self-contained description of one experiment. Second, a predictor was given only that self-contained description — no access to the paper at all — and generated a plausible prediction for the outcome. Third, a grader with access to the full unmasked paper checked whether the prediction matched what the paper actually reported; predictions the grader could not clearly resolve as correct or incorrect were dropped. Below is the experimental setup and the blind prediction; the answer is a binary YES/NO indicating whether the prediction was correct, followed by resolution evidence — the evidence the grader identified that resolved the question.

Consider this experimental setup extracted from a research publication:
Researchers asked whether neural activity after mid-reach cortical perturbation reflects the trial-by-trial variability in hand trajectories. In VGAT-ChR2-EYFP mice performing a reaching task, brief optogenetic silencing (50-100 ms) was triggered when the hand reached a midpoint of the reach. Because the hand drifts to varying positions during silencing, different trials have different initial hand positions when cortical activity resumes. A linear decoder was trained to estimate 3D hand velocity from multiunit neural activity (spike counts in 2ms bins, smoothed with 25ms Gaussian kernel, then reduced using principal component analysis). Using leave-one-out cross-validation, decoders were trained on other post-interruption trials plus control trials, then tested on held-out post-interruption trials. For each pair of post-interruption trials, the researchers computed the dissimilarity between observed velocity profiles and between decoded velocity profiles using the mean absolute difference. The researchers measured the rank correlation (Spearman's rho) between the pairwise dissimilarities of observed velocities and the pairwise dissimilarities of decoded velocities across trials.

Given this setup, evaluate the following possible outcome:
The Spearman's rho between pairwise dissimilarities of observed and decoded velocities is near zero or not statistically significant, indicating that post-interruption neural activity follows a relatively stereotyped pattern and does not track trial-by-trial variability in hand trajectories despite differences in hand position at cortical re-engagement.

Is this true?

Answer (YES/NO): NO